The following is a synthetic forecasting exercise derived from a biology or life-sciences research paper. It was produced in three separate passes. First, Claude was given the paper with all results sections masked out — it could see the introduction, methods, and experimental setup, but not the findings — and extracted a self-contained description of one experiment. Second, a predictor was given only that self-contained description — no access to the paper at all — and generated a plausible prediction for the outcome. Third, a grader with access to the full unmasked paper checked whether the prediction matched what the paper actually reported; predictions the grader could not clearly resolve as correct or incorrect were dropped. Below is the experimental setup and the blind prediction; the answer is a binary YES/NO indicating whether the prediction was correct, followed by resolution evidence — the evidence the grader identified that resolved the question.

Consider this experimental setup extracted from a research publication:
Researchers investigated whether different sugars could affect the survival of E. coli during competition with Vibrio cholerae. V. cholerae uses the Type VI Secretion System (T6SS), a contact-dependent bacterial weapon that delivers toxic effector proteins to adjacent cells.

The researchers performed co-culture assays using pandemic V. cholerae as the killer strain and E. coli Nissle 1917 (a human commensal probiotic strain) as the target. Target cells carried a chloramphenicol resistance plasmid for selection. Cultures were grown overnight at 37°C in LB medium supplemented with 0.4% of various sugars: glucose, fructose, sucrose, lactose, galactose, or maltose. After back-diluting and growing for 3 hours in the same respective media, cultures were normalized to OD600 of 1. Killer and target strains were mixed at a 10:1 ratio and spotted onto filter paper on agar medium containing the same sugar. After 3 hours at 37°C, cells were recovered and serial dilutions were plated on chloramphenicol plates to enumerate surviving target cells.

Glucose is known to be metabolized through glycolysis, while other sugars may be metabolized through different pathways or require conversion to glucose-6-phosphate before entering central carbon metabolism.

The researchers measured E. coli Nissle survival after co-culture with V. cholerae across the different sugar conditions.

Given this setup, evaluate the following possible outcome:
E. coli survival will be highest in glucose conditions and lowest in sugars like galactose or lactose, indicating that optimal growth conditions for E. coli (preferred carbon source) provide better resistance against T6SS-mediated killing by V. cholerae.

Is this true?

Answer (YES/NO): YES